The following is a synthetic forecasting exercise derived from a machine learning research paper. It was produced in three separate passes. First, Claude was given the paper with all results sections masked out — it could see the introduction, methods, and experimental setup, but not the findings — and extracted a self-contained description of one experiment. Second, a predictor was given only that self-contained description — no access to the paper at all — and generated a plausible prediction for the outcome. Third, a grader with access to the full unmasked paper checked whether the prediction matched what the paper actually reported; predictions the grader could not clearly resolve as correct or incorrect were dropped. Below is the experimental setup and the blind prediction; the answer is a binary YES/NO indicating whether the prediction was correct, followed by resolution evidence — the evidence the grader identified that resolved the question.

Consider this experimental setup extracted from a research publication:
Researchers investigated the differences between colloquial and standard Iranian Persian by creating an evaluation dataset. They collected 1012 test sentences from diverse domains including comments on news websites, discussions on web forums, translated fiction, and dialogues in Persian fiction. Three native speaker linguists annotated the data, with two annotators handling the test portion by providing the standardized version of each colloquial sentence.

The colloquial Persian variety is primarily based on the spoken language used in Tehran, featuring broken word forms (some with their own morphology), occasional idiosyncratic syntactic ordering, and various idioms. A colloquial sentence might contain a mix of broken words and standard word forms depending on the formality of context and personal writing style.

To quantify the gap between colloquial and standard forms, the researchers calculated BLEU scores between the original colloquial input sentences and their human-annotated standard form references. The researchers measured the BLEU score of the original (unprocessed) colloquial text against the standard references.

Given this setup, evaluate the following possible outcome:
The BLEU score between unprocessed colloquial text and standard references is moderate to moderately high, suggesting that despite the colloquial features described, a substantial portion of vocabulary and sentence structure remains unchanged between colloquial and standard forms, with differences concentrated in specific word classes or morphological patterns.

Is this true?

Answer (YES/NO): NO